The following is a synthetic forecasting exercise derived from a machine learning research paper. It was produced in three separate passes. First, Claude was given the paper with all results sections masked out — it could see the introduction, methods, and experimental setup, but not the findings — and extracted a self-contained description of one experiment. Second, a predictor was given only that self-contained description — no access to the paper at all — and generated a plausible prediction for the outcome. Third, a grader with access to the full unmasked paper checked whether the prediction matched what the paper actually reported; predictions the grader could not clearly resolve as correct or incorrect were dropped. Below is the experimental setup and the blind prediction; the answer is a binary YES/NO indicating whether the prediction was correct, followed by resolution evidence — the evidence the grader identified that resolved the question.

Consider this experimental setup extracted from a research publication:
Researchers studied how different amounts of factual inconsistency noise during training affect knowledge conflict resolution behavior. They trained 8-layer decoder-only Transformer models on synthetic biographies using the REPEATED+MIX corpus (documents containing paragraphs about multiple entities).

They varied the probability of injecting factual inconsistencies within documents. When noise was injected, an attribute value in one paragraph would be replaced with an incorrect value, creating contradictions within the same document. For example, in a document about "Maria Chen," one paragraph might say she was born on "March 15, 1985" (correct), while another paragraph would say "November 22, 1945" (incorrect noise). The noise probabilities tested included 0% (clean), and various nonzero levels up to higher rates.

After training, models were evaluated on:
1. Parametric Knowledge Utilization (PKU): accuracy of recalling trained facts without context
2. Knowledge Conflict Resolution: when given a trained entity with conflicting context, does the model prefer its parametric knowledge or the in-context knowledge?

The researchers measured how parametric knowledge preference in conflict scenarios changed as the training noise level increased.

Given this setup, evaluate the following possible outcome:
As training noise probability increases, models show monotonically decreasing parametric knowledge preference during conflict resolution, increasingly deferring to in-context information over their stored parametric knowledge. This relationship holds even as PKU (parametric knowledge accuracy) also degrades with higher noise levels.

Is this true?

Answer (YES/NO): NO